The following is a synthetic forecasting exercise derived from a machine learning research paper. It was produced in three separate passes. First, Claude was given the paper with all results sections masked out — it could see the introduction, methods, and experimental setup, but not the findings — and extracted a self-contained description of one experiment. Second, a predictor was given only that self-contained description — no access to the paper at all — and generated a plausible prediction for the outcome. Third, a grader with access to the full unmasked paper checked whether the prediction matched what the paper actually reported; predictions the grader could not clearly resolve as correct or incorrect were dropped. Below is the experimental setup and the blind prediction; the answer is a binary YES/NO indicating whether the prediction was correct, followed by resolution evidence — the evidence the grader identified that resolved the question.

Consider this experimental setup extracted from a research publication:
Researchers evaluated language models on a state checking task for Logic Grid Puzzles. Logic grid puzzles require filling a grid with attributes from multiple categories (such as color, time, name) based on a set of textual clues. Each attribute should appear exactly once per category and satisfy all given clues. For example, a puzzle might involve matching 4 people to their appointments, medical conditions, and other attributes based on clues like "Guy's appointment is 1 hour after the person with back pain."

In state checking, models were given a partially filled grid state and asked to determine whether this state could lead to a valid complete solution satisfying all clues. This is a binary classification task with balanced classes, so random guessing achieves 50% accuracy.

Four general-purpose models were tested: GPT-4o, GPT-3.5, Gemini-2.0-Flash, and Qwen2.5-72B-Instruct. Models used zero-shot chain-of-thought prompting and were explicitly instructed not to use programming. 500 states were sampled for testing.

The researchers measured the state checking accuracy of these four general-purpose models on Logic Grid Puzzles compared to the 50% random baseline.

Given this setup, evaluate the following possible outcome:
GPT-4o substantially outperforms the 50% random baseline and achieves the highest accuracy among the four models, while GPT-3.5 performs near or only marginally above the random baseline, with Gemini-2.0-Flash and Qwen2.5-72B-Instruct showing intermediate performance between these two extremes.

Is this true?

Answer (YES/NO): NO